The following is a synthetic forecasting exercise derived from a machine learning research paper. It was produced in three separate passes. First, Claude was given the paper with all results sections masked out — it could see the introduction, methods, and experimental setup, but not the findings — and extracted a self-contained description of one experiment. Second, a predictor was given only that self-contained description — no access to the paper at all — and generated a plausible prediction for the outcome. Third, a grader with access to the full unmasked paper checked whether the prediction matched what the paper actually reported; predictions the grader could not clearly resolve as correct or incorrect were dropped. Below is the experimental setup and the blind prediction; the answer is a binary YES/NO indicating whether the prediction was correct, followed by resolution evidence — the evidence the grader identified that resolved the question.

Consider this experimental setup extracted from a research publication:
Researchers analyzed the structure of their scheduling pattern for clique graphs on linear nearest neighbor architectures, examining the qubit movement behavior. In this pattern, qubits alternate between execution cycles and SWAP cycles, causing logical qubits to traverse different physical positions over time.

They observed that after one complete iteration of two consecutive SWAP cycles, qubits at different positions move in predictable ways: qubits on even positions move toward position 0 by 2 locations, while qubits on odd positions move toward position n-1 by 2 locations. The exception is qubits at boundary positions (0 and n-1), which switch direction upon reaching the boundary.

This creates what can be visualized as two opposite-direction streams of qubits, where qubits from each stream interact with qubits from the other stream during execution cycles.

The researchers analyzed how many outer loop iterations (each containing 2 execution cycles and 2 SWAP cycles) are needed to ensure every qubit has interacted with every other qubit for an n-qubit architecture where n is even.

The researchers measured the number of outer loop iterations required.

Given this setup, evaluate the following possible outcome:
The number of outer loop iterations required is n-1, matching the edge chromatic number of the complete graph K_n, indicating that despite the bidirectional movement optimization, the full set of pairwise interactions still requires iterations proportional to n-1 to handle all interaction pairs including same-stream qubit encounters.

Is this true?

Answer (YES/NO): NO